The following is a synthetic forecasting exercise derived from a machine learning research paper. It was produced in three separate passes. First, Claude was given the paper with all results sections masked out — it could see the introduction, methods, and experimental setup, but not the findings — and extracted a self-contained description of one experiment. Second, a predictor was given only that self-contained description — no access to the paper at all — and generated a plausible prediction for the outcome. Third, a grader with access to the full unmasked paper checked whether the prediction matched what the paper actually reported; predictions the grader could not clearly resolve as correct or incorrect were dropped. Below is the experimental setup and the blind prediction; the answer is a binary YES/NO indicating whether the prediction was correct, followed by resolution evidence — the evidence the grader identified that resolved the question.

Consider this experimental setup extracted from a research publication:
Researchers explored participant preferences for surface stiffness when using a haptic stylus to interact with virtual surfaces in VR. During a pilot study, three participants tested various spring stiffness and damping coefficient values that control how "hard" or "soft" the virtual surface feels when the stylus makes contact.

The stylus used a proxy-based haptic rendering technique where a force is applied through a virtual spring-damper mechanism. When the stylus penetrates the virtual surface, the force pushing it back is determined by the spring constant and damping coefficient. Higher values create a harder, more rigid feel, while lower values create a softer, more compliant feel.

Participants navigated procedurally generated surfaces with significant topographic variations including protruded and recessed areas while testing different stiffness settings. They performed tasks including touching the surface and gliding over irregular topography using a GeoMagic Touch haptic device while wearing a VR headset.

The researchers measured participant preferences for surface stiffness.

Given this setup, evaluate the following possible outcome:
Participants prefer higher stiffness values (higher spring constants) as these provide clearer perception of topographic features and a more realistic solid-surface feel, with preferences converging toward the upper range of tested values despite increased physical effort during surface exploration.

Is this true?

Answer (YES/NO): YES